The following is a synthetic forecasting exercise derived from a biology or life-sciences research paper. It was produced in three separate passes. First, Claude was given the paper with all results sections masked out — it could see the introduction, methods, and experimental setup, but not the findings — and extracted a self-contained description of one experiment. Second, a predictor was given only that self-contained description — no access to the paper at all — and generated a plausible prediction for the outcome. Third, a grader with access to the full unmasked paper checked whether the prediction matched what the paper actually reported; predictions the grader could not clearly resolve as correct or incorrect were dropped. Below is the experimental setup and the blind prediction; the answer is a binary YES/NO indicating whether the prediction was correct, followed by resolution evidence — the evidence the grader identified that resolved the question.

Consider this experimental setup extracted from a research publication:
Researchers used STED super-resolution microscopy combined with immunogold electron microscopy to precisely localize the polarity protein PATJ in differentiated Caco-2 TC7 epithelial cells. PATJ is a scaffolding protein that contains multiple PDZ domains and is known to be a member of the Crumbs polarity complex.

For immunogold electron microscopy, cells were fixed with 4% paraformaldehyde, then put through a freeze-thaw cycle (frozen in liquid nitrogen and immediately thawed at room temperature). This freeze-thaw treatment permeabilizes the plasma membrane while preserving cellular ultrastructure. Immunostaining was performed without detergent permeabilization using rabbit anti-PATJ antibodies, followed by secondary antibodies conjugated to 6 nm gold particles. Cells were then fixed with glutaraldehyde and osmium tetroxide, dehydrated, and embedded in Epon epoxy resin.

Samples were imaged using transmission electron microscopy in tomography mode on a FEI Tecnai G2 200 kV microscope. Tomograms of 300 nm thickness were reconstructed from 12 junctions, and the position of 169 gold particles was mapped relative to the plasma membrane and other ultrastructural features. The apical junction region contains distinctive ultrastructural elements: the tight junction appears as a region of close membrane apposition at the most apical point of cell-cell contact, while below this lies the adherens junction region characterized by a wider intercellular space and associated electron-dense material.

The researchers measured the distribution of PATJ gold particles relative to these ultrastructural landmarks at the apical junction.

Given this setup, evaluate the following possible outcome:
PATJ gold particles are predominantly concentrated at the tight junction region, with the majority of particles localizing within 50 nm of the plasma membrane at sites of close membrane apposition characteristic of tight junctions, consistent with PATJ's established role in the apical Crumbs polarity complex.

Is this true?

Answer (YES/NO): NO